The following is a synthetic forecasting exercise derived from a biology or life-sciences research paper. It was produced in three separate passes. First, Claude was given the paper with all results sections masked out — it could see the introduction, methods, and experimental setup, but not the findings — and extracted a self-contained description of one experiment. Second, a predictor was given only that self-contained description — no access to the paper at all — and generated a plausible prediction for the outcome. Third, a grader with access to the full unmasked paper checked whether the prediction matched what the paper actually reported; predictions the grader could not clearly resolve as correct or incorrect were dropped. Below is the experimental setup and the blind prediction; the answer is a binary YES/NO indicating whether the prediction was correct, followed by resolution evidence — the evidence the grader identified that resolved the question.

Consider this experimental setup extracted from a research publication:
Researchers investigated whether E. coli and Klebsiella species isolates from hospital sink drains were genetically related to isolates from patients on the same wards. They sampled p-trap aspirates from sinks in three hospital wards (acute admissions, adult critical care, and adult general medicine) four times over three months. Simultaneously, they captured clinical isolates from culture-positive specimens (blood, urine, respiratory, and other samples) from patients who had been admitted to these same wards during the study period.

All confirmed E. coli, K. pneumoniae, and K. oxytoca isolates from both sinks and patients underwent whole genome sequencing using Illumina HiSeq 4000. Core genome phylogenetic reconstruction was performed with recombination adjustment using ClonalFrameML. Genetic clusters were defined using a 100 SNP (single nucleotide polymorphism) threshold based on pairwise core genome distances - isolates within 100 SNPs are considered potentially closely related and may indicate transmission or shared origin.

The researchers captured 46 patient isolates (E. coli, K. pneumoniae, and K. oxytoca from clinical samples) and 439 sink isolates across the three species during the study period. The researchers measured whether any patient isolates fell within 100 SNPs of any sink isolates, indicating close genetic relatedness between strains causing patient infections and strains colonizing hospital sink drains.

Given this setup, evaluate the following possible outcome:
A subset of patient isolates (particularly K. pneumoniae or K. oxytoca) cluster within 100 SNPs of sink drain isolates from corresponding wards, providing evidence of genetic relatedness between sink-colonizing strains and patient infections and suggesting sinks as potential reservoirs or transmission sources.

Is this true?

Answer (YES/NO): NO